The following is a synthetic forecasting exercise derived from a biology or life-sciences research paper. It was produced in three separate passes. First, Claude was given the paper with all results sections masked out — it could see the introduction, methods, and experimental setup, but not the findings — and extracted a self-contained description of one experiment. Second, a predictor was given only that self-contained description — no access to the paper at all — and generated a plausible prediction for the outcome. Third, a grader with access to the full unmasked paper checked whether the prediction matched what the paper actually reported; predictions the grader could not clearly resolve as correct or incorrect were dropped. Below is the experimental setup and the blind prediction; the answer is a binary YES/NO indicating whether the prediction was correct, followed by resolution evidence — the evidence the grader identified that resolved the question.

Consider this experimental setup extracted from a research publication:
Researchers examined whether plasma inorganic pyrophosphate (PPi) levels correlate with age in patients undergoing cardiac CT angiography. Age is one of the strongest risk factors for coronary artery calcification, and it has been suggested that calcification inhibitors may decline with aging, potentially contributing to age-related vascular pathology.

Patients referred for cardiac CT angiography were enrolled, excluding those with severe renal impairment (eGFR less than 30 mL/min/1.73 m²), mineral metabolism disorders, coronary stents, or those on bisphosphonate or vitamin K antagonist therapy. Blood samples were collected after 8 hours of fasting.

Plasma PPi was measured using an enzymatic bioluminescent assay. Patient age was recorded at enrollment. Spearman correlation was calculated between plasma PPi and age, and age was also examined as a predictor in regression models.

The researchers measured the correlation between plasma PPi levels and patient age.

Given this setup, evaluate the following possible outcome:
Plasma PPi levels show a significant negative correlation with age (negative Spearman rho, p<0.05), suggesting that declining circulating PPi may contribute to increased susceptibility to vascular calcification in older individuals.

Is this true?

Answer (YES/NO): NO